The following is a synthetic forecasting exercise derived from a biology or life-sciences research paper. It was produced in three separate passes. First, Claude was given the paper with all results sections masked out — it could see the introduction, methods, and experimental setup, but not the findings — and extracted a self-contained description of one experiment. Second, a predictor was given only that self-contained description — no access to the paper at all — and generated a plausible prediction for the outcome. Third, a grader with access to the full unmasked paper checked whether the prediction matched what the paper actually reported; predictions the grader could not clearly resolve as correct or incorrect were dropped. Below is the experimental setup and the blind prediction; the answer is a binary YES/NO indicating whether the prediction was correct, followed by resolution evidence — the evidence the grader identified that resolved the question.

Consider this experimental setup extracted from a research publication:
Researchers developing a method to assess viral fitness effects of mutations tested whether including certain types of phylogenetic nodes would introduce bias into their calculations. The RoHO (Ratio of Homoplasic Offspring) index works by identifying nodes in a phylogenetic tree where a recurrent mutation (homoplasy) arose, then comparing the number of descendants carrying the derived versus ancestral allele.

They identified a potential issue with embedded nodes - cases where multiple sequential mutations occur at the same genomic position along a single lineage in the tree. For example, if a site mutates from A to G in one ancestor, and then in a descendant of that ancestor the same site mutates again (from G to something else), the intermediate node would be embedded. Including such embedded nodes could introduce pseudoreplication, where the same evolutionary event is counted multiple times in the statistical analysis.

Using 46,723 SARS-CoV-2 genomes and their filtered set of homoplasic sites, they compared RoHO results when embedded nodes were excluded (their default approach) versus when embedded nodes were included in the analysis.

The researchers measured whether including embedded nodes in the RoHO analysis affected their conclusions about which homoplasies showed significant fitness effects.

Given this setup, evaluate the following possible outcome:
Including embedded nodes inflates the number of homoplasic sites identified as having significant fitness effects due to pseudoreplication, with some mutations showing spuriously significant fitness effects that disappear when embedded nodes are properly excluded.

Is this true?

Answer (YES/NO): NO